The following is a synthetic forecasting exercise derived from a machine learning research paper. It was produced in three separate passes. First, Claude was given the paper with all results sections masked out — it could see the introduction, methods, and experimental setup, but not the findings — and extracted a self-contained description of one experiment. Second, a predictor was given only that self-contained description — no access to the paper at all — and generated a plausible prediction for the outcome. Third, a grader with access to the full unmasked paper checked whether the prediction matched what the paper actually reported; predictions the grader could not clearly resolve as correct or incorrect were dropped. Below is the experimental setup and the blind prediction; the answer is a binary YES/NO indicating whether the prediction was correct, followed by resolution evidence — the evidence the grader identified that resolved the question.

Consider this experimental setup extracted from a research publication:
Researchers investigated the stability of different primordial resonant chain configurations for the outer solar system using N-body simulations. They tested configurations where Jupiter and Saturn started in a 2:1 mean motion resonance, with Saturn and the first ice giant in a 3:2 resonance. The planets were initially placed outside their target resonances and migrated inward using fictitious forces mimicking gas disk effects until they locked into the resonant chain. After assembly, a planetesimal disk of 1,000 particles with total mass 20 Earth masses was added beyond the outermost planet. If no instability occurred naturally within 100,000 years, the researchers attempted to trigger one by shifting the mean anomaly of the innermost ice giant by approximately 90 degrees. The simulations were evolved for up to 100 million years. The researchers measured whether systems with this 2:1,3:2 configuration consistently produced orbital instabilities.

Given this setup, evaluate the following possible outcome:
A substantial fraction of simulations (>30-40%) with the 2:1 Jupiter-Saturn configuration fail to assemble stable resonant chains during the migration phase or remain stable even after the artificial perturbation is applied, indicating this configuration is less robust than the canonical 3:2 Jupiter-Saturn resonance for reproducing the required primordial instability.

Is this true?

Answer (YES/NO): YES